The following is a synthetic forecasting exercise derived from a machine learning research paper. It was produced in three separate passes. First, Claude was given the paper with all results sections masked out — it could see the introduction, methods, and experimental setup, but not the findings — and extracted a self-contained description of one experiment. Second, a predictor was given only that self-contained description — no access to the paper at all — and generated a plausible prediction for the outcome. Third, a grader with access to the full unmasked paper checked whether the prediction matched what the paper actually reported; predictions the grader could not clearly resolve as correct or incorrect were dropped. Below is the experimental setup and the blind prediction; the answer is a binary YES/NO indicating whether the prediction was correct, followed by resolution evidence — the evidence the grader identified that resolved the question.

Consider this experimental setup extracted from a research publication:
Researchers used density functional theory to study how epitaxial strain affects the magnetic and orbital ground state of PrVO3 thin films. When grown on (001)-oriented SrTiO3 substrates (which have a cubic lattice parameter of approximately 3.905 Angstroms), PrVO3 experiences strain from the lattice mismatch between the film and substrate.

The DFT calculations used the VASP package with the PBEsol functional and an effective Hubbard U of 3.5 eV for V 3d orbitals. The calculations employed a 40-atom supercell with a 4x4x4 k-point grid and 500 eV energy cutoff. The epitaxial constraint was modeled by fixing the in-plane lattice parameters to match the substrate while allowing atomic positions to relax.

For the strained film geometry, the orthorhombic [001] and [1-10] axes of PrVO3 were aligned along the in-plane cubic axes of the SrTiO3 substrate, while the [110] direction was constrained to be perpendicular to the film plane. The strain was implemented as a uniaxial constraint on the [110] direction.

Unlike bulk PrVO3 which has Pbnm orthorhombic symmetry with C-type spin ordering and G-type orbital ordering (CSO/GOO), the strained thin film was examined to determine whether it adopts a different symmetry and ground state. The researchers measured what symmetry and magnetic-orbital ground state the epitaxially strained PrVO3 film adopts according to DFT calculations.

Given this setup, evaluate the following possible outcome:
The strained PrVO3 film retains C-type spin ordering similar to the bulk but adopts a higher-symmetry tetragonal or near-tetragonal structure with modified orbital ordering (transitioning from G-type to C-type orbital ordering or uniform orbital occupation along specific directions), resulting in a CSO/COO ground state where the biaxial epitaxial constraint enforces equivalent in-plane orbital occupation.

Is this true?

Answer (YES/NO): NO